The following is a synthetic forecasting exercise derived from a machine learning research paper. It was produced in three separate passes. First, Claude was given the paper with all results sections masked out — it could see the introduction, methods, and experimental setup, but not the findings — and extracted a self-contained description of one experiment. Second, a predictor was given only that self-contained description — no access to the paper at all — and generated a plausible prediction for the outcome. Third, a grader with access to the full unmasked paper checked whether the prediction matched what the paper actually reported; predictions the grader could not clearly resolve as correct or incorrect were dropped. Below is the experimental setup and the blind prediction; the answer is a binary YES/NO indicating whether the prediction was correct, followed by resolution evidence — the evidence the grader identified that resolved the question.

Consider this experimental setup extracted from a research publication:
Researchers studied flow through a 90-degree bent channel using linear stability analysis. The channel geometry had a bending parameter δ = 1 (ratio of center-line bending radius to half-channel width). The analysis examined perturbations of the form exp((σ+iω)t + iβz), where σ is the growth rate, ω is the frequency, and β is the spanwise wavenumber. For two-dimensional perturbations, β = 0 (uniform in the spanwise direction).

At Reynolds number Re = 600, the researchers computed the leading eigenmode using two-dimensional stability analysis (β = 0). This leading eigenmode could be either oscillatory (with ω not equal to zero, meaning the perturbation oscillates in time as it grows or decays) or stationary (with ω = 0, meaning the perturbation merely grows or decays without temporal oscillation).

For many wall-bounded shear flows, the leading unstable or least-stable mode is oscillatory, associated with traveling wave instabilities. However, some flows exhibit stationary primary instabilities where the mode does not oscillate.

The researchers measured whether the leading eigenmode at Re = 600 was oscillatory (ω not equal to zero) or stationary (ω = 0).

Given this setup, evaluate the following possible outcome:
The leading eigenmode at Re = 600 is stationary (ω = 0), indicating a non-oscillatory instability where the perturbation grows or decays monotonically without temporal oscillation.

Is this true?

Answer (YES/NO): YES